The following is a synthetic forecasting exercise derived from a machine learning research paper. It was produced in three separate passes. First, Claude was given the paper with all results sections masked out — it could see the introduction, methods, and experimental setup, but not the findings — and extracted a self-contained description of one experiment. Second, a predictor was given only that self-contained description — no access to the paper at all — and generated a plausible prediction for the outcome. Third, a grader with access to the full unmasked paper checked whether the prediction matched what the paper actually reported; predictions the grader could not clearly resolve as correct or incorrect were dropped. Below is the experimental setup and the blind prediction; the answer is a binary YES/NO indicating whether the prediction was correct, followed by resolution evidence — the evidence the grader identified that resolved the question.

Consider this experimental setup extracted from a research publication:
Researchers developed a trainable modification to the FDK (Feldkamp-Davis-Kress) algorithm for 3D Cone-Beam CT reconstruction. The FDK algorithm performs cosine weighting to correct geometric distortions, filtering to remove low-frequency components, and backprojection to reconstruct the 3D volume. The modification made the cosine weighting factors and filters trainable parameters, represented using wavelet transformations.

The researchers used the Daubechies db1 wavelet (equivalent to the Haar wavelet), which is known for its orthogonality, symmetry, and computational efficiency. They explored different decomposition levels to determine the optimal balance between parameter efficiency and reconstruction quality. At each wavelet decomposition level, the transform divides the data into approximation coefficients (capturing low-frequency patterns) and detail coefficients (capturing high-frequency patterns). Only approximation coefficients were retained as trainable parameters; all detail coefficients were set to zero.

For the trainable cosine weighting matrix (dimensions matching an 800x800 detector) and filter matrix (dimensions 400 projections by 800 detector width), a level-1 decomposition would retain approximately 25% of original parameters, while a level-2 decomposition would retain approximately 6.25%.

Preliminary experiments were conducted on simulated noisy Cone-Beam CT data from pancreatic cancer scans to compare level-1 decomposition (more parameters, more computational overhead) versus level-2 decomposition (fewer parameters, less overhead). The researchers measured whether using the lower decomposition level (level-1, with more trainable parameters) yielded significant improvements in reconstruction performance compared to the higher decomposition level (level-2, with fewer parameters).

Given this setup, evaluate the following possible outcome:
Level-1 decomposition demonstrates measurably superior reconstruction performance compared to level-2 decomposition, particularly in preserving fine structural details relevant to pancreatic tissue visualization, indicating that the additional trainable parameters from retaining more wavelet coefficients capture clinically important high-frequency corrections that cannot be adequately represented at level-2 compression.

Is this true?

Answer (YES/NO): NO